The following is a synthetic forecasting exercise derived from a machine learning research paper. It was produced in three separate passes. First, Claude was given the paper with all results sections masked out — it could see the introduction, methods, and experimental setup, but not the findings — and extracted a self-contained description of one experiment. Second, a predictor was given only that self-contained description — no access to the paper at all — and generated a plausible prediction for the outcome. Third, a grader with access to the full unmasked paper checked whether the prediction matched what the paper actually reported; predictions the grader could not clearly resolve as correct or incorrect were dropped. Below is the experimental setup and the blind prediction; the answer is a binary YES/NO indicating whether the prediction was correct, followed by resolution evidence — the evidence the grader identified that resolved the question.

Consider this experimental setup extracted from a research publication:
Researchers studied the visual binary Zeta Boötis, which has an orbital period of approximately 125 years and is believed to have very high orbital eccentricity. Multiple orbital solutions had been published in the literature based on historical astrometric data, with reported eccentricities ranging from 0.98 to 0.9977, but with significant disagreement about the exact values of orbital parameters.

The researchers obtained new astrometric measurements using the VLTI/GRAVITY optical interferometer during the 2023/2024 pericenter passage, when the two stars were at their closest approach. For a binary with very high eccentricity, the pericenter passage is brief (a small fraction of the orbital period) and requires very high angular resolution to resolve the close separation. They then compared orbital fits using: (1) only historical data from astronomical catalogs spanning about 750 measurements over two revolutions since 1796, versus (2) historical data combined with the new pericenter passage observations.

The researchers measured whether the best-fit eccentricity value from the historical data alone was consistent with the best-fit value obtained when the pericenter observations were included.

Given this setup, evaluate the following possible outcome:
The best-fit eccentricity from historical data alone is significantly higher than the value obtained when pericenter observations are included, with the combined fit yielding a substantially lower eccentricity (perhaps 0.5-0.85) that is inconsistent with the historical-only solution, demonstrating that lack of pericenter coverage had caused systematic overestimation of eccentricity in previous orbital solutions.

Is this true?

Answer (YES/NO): NO